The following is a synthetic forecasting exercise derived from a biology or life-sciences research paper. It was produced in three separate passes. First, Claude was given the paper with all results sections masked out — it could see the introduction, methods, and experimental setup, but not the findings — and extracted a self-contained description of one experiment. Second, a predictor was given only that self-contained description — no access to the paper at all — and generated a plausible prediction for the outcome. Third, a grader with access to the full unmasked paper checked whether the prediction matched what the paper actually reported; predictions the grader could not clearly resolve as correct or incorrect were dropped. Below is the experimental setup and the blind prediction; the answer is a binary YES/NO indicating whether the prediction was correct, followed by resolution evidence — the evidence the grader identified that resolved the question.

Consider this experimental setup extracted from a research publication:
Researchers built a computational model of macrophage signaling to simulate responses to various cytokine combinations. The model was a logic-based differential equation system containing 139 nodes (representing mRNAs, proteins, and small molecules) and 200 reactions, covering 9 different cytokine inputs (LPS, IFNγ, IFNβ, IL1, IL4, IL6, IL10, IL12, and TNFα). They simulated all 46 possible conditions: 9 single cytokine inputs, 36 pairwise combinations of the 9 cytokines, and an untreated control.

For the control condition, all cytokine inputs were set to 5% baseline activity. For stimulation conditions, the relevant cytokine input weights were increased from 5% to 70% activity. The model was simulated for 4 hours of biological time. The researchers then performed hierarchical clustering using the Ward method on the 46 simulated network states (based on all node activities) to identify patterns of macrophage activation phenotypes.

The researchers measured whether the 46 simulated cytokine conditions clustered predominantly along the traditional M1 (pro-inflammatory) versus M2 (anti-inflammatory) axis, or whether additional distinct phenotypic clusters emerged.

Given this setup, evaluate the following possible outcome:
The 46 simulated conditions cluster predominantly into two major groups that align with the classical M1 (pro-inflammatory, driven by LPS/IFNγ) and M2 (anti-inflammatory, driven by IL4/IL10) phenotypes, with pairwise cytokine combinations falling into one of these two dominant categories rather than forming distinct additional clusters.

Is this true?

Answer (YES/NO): NO